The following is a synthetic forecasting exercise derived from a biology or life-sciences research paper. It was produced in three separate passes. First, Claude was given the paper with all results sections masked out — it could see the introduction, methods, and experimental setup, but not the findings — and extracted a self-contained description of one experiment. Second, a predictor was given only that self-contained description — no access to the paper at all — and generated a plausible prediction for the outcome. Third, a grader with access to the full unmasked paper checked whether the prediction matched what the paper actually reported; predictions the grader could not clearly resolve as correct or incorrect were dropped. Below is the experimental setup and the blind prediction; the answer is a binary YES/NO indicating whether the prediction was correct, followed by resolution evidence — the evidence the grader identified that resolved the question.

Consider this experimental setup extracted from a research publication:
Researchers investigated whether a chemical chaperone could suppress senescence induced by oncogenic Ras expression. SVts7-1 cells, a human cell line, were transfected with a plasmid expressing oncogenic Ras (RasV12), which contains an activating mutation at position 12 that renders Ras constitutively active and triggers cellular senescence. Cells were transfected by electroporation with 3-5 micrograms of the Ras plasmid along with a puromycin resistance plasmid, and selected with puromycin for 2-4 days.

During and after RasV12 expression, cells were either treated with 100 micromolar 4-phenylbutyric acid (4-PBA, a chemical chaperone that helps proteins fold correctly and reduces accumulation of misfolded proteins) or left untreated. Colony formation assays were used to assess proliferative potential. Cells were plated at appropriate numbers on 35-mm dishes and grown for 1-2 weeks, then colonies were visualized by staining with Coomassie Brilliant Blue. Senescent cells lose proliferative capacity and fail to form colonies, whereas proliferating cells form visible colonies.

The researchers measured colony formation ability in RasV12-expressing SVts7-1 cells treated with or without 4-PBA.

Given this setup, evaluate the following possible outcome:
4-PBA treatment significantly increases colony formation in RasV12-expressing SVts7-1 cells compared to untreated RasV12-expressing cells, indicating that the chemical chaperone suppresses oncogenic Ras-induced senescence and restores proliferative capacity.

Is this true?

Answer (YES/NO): YES